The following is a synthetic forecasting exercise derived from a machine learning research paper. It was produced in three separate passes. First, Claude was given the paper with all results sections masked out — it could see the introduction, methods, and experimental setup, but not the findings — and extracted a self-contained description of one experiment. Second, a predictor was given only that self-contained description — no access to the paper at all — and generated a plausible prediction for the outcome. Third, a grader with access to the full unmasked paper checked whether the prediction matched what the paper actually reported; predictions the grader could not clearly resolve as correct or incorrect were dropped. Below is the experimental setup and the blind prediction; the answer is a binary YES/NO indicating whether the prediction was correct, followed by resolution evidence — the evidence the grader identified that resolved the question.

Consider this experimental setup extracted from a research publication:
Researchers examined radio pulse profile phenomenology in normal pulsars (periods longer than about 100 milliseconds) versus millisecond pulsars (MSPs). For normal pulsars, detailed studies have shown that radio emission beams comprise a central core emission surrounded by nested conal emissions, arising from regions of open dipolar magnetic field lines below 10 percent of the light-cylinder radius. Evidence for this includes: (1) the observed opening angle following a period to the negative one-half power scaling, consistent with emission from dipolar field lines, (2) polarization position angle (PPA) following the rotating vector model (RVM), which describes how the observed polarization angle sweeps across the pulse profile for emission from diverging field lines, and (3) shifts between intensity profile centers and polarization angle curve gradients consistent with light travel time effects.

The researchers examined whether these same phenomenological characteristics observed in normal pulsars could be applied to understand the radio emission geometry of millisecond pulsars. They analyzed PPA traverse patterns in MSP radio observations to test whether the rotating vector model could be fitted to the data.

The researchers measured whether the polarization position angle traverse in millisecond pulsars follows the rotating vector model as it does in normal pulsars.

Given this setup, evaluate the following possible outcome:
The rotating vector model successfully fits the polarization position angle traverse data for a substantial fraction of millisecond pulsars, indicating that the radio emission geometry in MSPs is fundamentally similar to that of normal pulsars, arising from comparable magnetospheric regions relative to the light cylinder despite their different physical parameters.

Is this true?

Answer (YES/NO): NO